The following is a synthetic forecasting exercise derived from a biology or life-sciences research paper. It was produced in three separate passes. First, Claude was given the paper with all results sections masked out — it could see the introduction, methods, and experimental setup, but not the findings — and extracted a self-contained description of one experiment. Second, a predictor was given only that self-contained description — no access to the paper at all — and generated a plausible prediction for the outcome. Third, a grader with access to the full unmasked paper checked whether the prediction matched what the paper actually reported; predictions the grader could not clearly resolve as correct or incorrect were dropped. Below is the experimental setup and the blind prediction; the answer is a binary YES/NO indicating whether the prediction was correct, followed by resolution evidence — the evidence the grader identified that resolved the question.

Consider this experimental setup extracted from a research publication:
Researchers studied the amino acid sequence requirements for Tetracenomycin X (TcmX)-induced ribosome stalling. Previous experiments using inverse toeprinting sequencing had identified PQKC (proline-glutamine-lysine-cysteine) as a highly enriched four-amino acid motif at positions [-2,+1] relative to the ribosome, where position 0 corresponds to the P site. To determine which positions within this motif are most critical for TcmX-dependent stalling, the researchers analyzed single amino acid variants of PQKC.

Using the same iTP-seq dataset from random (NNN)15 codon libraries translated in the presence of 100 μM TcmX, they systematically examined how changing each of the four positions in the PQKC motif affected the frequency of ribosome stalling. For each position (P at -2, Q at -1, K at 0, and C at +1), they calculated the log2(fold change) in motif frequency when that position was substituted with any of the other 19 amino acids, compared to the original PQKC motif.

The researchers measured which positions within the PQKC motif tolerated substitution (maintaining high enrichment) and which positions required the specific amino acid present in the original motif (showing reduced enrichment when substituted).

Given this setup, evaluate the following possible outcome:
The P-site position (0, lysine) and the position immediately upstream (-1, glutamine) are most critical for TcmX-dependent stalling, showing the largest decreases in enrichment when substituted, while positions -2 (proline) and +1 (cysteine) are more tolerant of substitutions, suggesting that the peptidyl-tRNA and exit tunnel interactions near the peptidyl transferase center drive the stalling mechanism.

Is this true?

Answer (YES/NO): YES